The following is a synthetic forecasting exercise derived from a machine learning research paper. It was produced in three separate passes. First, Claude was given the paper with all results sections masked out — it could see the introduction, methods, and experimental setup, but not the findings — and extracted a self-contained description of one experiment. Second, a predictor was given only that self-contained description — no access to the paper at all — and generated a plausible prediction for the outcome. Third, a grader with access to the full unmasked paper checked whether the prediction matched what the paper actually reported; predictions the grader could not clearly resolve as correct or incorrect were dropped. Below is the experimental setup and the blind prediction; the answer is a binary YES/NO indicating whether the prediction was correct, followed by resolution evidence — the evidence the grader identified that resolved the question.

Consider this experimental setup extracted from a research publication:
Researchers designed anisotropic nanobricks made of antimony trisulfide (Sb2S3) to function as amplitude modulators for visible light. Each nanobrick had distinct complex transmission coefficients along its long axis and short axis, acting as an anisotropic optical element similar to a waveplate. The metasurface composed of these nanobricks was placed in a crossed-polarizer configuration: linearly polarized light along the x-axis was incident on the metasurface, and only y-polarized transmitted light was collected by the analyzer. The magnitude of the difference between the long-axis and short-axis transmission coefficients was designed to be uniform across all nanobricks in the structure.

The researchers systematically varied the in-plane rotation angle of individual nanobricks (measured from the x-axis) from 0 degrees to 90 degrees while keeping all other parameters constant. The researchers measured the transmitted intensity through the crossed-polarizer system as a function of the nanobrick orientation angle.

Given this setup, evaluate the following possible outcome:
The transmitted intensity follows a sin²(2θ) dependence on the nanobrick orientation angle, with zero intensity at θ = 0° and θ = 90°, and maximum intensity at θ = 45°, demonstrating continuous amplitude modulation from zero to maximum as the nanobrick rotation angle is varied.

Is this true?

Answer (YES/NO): YES